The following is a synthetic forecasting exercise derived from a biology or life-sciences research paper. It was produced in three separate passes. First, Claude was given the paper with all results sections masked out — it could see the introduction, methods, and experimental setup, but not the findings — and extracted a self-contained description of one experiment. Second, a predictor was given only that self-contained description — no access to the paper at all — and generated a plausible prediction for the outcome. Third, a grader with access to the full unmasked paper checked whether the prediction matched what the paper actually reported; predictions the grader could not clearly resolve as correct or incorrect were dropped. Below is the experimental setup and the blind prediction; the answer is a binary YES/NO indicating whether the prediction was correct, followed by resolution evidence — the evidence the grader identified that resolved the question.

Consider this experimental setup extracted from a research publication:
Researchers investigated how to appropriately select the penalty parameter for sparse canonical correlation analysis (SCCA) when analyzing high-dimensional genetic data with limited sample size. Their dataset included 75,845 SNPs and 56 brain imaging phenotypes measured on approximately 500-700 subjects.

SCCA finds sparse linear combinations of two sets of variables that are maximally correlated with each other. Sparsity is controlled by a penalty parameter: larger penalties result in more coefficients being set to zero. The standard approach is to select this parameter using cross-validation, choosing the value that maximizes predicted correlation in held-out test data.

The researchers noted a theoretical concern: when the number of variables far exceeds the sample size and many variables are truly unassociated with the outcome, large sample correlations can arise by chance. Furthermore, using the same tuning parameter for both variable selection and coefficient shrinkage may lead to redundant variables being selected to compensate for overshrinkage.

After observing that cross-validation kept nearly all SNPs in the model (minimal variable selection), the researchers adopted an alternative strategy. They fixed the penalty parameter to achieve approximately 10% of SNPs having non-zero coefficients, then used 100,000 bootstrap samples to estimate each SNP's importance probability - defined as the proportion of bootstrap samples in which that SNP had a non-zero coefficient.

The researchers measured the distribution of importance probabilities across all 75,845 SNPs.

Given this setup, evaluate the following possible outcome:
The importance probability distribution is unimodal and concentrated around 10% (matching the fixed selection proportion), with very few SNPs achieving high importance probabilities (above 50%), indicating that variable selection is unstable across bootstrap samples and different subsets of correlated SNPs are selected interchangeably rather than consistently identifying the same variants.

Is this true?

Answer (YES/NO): NO